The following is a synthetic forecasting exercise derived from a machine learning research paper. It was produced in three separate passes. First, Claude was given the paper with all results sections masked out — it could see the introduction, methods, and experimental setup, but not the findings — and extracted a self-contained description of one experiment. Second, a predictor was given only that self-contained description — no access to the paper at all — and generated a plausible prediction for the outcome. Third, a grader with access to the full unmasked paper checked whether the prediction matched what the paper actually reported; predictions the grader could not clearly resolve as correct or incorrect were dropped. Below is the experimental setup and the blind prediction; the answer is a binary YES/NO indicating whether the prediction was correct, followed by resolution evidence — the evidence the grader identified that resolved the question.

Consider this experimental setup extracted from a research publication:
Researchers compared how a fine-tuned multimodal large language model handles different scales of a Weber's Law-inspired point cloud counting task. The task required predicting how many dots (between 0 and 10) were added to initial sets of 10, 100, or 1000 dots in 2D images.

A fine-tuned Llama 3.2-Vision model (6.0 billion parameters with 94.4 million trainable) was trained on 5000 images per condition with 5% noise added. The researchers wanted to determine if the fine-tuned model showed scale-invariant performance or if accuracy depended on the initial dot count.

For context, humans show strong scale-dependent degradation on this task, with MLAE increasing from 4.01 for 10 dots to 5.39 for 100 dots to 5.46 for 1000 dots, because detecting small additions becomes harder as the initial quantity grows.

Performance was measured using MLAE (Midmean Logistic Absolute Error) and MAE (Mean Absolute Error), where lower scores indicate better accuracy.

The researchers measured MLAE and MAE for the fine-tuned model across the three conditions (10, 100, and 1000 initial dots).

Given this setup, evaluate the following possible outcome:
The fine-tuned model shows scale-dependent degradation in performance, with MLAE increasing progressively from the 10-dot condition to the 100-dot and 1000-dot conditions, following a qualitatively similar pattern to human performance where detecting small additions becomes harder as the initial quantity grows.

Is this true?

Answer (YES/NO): NO